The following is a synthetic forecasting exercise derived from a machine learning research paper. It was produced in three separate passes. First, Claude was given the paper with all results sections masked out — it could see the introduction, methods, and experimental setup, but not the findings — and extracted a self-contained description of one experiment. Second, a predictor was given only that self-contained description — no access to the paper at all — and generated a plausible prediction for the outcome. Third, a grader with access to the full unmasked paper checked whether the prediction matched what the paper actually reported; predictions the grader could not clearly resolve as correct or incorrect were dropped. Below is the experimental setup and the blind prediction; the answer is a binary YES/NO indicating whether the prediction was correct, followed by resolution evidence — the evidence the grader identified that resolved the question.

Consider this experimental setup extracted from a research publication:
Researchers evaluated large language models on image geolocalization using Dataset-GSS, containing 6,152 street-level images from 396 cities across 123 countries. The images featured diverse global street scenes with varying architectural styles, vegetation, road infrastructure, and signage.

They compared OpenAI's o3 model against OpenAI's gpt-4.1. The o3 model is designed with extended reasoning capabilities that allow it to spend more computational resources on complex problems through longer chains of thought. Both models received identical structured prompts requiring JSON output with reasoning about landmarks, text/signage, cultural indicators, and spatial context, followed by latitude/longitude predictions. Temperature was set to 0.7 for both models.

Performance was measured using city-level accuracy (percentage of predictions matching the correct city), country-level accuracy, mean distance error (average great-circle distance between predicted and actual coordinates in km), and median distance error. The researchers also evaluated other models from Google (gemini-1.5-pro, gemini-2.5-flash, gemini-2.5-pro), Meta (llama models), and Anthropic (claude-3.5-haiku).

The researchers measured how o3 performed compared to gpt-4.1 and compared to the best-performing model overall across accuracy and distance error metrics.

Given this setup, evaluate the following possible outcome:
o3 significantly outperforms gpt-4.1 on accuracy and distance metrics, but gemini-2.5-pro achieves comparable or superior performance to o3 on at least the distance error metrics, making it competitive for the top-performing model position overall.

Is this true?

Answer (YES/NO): NO